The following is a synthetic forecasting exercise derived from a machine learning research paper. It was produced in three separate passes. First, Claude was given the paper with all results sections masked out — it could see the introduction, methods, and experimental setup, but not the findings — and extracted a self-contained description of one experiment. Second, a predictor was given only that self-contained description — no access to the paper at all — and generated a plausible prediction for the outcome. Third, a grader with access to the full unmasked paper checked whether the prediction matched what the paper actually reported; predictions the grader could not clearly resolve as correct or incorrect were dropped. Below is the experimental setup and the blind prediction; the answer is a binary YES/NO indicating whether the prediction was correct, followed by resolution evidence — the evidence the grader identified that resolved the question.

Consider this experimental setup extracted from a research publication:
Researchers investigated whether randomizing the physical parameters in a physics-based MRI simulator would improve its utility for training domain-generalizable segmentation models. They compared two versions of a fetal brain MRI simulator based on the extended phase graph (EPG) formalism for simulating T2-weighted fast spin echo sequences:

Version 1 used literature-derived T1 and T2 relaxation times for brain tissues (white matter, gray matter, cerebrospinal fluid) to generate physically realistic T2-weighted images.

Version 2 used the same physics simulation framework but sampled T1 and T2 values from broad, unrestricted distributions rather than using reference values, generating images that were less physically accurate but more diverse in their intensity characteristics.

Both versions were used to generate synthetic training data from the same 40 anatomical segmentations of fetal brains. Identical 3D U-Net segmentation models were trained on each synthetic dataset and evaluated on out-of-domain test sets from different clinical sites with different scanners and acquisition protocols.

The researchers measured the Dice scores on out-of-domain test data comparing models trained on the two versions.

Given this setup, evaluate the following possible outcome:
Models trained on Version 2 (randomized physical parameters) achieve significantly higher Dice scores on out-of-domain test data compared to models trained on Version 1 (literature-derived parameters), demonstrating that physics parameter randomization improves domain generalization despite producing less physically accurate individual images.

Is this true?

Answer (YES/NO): YES